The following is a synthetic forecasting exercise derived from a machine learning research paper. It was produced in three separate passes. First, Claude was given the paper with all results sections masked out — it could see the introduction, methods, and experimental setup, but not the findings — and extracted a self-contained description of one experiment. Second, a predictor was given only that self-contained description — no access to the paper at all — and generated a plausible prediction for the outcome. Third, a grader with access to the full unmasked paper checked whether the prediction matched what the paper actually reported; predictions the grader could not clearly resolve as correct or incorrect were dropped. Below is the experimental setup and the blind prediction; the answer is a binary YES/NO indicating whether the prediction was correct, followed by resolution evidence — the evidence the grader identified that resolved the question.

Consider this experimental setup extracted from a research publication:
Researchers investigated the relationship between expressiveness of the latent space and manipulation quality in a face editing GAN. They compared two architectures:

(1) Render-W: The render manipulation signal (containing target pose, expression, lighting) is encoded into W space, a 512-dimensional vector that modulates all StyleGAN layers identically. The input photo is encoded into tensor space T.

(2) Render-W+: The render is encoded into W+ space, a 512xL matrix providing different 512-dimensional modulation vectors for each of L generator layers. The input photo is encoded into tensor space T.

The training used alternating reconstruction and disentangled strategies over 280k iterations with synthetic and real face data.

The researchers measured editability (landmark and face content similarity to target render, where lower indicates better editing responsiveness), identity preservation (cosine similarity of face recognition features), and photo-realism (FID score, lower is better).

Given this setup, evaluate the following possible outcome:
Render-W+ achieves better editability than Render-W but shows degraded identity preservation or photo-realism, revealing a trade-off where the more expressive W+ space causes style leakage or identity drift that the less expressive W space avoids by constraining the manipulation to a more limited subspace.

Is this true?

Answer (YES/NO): YES